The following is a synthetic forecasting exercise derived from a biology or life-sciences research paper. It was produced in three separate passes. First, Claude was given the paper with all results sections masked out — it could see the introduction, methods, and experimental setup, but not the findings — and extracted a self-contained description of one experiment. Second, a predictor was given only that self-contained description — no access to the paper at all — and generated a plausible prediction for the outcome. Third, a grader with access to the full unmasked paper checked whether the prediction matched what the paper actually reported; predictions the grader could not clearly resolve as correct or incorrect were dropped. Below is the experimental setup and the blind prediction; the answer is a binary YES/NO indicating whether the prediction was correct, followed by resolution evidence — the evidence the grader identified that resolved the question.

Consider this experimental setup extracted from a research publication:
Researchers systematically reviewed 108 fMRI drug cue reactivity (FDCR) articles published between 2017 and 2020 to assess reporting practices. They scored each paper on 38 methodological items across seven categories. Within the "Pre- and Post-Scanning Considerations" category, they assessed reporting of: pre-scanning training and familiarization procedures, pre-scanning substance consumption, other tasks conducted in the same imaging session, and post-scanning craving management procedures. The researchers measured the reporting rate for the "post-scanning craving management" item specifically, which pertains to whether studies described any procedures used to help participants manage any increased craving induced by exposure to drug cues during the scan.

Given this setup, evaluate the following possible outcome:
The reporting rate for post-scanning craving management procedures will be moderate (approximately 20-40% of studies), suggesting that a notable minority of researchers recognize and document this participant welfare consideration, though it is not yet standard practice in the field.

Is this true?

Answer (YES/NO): NO